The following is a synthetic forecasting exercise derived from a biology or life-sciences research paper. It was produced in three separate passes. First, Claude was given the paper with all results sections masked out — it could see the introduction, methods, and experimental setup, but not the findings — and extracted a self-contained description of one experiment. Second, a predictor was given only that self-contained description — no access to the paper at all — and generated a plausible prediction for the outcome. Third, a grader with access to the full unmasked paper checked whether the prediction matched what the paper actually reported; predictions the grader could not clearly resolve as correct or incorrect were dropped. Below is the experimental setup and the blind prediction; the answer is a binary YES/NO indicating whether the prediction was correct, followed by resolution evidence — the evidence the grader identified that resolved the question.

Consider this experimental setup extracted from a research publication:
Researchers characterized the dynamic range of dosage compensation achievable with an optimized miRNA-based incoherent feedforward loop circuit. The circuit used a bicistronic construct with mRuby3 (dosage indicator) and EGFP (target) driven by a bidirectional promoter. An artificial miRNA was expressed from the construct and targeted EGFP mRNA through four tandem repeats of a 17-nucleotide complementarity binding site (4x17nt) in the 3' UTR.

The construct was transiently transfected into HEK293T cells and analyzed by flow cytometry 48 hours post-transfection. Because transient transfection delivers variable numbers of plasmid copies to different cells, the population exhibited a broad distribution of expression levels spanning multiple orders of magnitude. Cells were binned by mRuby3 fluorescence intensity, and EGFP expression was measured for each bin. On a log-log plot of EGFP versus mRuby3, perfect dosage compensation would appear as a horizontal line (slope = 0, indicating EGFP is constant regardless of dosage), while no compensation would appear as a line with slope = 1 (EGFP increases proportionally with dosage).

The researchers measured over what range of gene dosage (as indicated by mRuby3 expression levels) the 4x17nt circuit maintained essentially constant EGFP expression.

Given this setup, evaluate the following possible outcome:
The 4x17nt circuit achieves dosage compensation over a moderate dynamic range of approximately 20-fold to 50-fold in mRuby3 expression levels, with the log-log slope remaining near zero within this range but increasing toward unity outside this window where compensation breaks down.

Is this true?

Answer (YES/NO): NO